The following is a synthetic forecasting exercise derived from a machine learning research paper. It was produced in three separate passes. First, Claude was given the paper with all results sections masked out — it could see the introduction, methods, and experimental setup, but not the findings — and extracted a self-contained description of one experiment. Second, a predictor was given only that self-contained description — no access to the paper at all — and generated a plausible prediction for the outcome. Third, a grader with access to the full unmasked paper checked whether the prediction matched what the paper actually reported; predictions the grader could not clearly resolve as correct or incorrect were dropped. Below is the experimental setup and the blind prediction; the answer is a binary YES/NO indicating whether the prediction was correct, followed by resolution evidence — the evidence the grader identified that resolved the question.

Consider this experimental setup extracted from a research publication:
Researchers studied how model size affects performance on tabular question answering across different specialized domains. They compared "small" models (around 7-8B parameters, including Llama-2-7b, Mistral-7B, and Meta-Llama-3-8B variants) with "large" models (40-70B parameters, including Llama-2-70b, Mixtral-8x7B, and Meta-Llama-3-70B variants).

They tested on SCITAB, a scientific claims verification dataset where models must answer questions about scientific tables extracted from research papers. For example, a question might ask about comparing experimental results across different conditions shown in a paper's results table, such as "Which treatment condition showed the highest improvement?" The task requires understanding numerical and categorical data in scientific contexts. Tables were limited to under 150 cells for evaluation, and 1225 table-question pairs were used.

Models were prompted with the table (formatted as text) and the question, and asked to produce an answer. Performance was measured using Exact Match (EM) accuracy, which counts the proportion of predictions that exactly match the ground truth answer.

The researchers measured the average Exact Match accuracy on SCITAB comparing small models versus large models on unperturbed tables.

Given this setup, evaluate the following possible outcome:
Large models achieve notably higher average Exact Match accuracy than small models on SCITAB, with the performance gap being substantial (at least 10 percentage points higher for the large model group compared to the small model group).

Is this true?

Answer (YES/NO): NO